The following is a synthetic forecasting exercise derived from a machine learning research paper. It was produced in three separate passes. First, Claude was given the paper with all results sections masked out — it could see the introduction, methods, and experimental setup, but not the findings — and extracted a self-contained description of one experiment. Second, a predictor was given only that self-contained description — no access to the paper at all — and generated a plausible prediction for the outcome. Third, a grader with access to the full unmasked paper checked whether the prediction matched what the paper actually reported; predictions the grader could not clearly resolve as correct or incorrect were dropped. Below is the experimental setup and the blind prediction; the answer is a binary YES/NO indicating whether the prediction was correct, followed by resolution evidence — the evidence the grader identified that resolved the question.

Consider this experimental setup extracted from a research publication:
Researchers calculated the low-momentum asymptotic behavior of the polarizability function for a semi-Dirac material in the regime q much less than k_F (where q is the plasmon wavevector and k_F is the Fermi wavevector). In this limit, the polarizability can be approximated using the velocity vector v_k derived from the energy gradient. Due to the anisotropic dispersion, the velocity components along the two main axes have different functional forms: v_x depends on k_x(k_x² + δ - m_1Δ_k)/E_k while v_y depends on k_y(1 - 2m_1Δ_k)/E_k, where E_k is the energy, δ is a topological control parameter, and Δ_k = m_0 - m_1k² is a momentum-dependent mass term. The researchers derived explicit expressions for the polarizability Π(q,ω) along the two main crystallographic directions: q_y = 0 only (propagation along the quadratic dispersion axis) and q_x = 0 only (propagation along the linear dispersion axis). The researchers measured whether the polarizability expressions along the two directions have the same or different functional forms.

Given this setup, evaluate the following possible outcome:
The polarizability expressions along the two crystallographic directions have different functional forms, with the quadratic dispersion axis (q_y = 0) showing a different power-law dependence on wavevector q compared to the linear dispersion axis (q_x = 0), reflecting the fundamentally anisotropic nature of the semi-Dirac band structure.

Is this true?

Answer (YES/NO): YES